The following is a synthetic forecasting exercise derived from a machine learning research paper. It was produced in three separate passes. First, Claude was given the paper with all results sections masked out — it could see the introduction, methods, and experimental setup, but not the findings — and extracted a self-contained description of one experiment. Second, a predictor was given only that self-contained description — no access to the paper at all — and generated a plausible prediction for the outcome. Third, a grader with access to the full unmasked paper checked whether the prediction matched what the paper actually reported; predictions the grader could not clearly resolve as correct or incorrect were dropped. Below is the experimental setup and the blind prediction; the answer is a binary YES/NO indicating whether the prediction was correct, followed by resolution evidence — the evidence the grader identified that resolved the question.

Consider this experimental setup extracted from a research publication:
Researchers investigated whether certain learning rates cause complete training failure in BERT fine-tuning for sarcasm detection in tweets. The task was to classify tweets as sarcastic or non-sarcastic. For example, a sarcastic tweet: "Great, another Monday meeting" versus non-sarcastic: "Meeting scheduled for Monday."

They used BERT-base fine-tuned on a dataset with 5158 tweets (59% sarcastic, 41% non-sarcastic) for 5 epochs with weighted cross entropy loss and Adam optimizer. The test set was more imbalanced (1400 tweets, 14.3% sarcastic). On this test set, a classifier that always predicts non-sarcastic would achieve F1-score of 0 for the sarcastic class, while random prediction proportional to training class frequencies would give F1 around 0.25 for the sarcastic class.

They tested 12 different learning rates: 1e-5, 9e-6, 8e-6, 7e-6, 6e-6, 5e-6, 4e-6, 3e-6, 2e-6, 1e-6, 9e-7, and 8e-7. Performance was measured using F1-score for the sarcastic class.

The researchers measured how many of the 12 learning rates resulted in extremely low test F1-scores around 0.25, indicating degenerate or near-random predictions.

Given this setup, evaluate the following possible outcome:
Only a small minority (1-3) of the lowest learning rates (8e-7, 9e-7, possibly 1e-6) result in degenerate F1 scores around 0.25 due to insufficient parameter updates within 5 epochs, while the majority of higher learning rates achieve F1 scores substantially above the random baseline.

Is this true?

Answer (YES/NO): NO